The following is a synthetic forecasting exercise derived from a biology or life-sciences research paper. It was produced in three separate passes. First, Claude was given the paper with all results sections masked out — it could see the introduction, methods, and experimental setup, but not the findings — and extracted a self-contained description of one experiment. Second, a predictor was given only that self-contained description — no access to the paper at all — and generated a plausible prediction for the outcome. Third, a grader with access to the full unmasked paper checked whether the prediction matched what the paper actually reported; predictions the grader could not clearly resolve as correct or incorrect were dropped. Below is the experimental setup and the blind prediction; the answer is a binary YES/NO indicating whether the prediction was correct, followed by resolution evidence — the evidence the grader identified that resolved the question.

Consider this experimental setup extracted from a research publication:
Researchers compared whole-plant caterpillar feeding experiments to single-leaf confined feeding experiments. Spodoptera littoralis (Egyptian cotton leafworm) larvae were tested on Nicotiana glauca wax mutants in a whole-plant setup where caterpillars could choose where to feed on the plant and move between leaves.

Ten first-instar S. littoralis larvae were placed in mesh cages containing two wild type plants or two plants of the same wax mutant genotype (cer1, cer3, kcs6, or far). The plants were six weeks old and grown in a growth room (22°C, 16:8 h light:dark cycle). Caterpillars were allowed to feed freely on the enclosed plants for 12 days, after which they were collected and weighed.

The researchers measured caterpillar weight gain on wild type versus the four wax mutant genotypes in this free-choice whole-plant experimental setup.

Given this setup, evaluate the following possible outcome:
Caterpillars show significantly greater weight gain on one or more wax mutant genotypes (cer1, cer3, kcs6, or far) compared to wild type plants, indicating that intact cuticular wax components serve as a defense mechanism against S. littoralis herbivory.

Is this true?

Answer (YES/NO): YES